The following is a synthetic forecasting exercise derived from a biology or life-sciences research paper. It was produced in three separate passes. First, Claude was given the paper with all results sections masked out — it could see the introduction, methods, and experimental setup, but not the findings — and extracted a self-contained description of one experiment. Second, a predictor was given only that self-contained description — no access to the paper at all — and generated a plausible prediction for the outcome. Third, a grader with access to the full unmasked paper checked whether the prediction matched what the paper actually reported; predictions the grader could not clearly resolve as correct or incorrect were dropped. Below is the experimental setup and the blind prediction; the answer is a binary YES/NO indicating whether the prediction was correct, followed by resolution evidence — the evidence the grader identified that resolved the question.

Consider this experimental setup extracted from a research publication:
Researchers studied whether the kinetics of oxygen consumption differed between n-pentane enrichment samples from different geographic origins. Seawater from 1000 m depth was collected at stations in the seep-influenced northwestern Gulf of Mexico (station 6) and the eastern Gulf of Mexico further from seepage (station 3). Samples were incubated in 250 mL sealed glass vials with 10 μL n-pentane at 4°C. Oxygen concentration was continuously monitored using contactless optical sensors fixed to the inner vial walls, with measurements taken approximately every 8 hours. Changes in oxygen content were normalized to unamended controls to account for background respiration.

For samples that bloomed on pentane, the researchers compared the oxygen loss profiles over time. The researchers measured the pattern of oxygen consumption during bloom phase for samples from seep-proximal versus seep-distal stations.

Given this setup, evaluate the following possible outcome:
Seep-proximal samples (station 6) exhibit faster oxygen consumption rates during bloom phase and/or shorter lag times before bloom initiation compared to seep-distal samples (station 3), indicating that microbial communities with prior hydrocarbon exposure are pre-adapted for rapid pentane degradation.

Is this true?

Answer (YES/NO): YES